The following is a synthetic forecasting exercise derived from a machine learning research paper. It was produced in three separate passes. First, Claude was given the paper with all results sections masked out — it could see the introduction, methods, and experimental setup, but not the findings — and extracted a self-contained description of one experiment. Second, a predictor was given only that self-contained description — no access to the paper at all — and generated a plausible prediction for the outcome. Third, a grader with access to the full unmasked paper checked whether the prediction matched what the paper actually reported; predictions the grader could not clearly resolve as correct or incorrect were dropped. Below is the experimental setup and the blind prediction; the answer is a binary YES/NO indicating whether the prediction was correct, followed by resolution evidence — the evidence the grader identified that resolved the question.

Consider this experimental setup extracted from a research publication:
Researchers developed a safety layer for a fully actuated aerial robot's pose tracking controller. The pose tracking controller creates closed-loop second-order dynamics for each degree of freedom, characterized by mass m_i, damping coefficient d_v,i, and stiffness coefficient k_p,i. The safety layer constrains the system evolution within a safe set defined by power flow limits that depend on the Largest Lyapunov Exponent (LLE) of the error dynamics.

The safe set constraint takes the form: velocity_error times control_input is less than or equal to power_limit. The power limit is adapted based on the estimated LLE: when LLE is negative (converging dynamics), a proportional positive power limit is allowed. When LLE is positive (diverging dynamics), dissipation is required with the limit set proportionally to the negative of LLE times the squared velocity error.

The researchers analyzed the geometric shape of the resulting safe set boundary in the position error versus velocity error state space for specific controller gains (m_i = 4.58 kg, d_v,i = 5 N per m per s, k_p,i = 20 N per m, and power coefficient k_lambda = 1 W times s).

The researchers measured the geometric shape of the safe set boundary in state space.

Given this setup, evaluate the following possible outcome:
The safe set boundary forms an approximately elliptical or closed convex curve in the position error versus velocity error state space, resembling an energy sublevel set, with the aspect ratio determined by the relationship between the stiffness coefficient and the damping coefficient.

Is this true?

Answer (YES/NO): NO